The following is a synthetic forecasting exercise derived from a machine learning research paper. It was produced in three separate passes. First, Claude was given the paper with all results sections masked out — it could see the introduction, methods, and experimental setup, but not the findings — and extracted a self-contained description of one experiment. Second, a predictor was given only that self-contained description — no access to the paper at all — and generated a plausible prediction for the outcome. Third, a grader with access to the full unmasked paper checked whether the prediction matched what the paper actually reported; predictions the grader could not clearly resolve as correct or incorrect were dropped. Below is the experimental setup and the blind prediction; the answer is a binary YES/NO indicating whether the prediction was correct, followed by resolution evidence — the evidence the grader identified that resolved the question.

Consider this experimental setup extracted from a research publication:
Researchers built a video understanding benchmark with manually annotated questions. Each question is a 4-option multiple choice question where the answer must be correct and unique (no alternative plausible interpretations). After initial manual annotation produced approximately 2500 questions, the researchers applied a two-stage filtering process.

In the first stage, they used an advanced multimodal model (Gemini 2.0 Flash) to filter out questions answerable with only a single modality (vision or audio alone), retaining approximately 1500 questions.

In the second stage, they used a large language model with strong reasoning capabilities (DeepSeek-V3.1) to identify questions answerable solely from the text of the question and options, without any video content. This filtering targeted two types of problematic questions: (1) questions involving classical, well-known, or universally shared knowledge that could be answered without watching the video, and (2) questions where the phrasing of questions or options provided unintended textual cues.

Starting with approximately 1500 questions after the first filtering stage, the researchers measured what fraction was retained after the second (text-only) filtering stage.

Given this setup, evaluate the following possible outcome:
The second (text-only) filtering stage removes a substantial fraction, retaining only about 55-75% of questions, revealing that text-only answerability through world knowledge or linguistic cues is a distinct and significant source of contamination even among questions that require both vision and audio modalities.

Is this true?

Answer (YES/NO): YES